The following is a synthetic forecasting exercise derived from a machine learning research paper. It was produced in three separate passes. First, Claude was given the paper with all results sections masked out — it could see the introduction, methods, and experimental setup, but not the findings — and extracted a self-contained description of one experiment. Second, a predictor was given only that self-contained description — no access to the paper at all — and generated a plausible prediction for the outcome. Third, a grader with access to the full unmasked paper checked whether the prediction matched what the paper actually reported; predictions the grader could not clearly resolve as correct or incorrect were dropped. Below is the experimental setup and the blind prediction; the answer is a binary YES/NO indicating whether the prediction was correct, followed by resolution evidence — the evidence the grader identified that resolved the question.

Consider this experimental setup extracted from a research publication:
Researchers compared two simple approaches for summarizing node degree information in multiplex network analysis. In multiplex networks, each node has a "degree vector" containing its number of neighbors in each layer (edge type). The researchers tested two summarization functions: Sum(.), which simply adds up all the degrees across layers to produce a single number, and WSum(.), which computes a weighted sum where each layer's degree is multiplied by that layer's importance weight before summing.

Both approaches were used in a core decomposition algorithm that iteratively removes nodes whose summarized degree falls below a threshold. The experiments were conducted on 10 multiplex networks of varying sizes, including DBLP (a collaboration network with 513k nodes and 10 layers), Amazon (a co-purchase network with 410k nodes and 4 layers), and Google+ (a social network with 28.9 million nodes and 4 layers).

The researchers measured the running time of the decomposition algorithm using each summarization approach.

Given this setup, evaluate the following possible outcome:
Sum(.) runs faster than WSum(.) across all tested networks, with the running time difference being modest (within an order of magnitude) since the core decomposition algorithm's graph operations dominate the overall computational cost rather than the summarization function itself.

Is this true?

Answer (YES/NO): NO